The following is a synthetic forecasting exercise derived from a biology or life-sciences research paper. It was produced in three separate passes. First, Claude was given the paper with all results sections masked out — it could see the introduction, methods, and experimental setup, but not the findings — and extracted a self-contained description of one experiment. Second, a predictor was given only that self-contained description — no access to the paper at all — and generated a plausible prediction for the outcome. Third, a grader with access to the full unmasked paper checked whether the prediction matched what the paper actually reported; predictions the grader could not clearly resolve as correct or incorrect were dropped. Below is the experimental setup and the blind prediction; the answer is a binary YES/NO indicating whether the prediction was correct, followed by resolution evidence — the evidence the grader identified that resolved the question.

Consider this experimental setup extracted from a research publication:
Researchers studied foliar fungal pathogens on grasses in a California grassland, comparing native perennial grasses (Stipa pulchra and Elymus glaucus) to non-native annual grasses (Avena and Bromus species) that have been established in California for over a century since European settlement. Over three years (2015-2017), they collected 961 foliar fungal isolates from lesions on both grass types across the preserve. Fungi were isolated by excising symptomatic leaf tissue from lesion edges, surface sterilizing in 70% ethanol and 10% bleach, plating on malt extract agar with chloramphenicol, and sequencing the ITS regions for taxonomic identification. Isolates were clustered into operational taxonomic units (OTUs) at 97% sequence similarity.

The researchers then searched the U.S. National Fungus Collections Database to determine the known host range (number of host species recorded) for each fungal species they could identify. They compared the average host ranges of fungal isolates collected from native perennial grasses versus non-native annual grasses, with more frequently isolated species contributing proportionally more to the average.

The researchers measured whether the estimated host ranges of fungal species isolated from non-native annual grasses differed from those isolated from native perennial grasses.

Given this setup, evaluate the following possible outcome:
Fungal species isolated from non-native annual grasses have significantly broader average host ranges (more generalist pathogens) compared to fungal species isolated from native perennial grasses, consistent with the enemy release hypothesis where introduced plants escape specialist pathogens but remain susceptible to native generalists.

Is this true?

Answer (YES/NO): NO